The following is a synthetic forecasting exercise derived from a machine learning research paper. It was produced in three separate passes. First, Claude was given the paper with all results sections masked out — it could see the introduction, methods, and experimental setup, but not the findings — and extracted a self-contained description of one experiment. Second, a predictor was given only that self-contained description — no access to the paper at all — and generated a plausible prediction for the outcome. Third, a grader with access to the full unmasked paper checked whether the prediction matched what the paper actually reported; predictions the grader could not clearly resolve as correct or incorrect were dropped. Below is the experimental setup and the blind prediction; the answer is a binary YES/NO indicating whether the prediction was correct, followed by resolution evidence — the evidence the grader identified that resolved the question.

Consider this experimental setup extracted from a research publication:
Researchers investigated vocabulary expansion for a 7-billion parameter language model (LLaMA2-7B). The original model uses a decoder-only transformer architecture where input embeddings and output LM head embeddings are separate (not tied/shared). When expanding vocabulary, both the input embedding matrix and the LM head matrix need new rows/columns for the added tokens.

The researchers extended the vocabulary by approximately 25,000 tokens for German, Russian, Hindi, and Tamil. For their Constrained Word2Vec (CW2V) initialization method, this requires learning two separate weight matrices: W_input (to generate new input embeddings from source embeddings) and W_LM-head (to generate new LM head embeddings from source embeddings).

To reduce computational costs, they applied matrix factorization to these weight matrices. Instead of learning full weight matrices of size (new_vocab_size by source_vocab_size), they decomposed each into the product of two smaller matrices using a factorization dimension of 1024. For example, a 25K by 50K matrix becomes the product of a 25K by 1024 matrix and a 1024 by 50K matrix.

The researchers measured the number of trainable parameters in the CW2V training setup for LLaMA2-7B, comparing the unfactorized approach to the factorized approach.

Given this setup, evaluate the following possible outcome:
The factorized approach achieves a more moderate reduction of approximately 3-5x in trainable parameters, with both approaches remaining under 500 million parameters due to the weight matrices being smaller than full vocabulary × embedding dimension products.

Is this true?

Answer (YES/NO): NO